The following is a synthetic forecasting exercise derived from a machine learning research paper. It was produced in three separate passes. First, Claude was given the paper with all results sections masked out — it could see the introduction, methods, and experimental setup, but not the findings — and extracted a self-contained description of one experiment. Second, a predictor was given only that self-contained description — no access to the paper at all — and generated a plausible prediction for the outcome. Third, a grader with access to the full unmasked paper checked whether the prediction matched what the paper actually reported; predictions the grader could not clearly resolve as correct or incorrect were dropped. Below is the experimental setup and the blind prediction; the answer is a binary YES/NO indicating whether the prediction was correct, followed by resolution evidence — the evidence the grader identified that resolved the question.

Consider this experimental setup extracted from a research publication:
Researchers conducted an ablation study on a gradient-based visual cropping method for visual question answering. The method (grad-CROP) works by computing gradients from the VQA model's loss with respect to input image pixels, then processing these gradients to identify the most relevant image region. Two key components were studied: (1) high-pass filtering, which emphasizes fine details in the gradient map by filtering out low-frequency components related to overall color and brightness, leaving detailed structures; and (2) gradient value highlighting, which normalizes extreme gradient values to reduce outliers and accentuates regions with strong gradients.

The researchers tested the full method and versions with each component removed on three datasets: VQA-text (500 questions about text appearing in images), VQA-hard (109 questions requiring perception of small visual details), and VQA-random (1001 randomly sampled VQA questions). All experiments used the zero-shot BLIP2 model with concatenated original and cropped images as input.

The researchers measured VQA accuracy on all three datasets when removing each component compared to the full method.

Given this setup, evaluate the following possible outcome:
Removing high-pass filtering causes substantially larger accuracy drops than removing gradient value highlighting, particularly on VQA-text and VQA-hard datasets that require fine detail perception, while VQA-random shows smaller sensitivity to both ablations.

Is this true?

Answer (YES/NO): NO